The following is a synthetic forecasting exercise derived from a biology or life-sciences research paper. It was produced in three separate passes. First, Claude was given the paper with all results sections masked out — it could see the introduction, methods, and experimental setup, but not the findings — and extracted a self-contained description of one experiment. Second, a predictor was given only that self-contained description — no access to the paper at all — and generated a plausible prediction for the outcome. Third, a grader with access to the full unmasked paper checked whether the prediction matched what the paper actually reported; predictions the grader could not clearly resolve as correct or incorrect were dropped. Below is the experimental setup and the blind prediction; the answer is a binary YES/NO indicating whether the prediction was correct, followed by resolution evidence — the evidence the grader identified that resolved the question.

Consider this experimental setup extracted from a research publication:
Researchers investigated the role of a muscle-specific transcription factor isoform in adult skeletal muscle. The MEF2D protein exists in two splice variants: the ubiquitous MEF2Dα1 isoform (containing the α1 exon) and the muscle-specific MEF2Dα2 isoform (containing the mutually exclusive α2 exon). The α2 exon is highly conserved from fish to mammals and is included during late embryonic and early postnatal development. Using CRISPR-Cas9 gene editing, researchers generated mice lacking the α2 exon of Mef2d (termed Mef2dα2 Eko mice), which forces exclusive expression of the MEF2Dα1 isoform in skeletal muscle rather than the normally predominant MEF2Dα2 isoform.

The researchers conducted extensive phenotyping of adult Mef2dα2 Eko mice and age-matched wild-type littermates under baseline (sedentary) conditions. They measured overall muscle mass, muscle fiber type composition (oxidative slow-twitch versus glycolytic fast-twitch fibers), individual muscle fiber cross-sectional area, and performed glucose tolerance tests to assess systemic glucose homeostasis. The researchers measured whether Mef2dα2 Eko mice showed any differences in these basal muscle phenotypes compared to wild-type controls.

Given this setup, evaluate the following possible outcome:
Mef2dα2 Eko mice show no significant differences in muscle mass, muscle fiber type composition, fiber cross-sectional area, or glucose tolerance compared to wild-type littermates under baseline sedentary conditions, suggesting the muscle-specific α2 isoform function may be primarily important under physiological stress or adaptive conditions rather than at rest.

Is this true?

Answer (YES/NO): YES